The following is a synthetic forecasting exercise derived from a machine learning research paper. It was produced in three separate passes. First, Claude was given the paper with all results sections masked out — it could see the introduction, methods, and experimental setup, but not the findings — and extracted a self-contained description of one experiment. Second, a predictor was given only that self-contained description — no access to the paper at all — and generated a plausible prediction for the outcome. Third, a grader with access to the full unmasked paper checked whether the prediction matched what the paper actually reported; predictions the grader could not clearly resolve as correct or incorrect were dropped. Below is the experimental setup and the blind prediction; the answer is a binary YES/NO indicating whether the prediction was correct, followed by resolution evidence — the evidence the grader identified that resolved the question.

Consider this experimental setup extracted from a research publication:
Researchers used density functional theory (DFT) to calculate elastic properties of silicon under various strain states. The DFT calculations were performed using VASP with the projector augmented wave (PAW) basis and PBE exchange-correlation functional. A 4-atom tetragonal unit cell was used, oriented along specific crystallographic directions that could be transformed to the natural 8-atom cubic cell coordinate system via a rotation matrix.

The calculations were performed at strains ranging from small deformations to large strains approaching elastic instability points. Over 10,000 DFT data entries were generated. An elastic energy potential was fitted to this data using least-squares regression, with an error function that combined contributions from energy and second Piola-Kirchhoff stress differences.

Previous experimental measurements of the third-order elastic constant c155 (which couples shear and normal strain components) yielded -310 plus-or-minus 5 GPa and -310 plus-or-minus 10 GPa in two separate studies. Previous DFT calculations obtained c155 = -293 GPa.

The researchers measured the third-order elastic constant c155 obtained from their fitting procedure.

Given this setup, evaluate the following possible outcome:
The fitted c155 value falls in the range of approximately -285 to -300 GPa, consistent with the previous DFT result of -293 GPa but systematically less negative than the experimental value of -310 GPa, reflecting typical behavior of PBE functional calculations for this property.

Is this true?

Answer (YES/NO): NO